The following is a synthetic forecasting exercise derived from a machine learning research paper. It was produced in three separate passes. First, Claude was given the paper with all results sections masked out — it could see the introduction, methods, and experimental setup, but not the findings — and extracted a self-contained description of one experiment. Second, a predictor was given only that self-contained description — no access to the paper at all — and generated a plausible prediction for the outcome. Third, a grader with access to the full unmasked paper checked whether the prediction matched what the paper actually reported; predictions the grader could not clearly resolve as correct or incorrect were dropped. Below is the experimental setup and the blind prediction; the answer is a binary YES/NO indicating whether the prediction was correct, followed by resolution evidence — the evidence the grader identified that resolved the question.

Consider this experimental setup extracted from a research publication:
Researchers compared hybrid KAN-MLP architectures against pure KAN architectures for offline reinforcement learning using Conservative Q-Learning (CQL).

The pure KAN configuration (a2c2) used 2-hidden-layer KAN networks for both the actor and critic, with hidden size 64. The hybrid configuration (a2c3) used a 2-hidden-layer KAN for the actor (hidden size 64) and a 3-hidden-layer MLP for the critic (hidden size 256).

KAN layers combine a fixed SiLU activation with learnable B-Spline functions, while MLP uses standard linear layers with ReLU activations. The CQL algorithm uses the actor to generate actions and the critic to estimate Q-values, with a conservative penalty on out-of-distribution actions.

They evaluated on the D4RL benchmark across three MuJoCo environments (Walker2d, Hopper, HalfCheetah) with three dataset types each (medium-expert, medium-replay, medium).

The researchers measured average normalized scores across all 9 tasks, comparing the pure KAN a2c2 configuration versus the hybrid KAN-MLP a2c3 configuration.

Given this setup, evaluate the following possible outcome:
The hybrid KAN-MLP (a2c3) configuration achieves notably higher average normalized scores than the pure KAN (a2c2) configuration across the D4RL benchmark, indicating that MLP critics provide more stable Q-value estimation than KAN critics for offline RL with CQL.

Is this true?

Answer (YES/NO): YES